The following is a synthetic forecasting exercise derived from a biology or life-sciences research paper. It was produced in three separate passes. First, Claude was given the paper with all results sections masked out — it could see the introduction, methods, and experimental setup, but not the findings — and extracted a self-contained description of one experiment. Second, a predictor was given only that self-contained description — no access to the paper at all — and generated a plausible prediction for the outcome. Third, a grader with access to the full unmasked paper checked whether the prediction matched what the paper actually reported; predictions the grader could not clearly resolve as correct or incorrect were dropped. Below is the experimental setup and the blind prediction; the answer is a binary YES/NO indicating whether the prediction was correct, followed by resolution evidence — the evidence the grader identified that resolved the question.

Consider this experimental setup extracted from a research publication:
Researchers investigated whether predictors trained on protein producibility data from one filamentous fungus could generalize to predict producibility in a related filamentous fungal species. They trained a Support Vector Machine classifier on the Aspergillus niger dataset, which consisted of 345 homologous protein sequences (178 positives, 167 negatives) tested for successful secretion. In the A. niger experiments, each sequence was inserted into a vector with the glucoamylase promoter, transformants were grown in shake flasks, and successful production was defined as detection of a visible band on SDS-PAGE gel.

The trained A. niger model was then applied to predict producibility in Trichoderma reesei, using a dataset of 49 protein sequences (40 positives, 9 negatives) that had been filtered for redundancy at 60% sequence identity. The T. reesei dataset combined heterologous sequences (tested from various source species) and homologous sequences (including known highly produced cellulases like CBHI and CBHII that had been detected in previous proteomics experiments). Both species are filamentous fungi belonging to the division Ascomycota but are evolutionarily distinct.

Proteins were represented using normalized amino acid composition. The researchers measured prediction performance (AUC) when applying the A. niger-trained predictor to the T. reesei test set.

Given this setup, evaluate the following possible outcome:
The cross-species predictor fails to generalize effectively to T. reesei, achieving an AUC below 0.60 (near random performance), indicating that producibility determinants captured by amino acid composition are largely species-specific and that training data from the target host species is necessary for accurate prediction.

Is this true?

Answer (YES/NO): NO